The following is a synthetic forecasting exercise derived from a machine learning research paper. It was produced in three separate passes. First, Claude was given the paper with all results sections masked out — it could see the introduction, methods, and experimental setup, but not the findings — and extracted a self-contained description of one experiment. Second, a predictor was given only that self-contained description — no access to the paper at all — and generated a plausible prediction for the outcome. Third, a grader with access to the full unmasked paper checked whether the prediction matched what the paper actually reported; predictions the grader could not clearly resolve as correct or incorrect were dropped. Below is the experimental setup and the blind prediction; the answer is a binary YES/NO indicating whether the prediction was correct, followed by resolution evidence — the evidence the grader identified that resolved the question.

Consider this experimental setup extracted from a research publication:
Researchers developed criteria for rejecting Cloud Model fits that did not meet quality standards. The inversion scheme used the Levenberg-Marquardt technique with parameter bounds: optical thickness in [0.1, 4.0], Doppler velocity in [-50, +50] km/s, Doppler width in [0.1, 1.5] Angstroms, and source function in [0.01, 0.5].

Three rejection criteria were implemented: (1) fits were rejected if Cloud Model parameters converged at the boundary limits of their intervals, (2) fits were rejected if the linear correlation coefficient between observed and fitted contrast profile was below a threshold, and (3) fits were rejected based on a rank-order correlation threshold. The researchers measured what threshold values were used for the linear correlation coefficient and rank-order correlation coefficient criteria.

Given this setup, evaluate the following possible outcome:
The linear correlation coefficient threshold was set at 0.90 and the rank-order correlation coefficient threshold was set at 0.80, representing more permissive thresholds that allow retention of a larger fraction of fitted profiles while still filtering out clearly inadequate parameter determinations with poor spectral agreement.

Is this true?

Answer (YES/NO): NO